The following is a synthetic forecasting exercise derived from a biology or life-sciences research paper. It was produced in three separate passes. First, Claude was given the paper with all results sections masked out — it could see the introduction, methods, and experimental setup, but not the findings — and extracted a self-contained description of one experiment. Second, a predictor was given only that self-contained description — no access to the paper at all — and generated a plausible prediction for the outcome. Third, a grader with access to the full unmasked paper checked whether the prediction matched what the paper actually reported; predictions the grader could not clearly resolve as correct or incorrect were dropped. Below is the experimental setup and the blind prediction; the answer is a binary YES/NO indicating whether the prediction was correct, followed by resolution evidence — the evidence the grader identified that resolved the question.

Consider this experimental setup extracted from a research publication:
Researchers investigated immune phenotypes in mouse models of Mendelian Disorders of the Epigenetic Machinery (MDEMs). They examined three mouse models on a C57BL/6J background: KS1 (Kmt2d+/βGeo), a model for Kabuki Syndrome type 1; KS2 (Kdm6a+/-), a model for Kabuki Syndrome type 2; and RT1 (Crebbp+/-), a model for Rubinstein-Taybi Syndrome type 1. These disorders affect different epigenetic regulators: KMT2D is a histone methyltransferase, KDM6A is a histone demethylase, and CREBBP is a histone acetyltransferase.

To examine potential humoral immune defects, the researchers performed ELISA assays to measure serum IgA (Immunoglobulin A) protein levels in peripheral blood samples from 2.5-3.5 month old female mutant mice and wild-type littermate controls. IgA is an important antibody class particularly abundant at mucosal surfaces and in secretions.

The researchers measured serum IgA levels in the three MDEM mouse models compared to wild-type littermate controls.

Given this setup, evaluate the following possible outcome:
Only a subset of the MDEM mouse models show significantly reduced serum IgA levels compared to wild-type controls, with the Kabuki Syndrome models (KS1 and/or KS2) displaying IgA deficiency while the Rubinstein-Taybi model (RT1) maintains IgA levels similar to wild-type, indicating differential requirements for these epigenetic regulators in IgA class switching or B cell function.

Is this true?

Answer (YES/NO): NO